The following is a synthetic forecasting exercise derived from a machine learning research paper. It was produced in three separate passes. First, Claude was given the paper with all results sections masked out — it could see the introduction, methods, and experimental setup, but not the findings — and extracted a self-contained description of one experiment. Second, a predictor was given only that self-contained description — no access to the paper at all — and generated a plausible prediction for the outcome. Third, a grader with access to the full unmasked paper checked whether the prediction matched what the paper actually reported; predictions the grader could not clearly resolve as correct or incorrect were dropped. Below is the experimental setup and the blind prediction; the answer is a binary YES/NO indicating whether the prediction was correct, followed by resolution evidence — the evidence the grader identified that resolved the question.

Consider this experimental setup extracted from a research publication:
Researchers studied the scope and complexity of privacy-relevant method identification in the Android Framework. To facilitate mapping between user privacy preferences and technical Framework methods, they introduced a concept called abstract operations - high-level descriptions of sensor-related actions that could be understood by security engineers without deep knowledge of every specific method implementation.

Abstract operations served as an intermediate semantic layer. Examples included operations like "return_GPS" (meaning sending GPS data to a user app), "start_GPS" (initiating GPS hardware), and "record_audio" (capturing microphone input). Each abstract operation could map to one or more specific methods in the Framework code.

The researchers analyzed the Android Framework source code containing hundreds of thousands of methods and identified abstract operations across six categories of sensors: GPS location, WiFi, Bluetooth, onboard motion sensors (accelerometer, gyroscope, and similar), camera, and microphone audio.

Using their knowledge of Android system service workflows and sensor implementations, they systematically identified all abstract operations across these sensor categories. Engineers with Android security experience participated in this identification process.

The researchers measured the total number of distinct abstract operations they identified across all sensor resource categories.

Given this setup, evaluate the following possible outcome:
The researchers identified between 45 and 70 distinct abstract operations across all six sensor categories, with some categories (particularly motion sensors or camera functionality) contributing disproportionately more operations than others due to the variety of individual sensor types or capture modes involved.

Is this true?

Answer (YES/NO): YES